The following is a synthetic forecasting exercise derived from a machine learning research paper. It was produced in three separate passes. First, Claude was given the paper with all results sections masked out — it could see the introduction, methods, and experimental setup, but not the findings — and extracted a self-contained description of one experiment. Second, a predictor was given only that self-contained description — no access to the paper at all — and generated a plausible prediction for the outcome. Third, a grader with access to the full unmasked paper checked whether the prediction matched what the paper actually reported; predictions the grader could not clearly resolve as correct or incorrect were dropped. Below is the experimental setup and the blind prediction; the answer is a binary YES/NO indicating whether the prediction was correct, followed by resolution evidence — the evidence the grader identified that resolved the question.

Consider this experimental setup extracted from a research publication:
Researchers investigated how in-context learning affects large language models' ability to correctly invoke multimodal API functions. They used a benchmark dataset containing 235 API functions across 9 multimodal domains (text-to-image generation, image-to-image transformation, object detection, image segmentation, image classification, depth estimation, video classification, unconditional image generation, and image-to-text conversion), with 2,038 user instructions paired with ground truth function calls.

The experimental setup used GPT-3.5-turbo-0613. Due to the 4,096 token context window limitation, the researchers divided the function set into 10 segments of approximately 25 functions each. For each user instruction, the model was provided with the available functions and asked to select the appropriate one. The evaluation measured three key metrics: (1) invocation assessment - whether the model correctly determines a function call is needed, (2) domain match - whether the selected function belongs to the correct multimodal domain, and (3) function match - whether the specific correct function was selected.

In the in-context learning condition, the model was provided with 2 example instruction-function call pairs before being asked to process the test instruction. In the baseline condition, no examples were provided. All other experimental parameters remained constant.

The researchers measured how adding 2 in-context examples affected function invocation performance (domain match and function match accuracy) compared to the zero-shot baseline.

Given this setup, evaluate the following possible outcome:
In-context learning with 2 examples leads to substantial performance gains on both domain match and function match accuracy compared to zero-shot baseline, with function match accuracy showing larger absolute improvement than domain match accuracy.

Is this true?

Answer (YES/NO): NO